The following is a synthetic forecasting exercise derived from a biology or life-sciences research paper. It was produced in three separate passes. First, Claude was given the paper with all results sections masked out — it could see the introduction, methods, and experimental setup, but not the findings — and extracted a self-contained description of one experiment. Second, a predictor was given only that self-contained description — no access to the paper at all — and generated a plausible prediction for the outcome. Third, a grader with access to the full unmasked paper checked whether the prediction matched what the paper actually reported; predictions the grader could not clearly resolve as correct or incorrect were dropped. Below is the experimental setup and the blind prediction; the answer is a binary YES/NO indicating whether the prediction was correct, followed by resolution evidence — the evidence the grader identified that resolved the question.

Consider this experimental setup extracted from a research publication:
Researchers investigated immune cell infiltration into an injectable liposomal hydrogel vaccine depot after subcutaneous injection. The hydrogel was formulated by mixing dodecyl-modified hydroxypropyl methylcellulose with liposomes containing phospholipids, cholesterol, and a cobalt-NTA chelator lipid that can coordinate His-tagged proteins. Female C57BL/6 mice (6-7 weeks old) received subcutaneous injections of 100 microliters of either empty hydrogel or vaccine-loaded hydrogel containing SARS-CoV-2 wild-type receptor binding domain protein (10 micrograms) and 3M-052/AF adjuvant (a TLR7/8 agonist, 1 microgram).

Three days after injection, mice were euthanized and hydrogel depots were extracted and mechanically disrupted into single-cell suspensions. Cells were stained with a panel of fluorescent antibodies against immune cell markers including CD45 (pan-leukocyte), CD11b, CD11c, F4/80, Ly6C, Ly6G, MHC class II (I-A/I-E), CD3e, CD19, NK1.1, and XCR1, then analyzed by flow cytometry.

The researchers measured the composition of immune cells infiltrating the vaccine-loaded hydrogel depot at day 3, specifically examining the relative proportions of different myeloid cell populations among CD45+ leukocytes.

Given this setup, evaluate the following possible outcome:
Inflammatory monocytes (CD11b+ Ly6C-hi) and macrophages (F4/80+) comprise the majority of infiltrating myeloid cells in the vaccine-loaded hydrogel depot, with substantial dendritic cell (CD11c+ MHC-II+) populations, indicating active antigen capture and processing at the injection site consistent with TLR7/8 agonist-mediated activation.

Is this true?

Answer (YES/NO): NO